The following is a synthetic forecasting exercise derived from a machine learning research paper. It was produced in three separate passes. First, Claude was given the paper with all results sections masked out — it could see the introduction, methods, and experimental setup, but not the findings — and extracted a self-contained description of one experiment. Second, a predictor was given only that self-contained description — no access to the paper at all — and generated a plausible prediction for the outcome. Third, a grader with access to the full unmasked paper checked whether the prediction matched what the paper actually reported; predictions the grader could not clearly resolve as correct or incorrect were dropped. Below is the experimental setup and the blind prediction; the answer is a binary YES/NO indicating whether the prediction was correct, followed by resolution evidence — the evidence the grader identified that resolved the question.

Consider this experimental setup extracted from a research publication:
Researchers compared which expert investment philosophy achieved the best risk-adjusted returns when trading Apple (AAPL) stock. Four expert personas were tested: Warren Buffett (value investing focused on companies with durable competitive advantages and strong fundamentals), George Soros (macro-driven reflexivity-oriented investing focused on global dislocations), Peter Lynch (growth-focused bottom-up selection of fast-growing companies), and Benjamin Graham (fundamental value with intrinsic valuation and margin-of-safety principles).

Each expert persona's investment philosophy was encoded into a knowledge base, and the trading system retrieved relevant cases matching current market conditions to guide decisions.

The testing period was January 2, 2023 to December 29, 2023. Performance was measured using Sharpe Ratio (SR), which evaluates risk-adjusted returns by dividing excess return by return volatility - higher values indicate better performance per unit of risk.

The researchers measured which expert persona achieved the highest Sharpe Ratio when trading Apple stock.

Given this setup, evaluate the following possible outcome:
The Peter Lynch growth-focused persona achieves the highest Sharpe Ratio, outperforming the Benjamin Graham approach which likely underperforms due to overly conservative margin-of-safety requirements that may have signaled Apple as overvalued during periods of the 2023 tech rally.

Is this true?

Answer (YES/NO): NO